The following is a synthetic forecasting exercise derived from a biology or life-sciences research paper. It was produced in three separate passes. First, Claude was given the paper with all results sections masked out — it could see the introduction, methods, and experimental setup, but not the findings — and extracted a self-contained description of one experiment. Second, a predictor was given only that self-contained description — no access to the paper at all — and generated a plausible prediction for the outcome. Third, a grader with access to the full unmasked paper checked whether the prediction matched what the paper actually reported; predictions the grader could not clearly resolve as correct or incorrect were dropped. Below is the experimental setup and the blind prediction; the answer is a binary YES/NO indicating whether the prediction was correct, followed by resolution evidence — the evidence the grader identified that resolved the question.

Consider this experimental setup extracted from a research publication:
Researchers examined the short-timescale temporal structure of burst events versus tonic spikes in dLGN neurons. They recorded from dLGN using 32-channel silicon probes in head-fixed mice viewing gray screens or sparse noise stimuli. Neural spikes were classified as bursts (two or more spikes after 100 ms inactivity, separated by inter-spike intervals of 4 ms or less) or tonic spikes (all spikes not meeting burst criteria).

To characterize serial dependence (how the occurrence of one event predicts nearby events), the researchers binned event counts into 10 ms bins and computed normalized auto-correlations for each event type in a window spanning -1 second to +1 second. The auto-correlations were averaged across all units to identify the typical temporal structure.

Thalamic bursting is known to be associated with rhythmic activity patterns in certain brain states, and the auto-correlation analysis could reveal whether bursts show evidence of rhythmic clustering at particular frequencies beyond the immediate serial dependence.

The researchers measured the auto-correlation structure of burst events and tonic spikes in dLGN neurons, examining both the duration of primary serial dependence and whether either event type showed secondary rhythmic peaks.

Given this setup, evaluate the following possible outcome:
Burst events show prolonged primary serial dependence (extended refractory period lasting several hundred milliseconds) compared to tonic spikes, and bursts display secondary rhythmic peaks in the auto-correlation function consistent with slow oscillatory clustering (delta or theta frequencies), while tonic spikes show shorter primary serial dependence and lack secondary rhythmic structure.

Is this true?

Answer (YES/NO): NO